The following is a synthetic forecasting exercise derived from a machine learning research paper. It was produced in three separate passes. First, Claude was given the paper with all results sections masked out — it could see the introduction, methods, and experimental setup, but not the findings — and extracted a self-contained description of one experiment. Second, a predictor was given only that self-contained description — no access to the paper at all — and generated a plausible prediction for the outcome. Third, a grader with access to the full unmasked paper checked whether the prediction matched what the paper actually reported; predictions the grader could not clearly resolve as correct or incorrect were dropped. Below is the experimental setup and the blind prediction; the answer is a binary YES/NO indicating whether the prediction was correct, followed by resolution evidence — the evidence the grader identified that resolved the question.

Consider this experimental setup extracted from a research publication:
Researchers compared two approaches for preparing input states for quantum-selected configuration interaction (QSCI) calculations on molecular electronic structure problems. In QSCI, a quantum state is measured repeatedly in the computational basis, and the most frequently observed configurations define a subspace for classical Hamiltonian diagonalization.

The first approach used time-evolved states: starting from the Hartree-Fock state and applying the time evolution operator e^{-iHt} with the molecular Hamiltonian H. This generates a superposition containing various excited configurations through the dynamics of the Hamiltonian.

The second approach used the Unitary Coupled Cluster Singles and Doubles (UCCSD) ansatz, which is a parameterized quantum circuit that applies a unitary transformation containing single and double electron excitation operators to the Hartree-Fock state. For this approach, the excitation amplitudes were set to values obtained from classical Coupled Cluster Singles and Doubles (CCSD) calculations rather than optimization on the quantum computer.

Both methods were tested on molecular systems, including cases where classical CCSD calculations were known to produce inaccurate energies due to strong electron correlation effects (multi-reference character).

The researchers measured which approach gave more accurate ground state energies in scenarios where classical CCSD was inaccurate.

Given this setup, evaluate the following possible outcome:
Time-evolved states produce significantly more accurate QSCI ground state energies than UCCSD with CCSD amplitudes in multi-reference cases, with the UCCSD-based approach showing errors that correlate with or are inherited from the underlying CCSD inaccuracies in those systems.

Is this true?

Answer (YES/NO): NO